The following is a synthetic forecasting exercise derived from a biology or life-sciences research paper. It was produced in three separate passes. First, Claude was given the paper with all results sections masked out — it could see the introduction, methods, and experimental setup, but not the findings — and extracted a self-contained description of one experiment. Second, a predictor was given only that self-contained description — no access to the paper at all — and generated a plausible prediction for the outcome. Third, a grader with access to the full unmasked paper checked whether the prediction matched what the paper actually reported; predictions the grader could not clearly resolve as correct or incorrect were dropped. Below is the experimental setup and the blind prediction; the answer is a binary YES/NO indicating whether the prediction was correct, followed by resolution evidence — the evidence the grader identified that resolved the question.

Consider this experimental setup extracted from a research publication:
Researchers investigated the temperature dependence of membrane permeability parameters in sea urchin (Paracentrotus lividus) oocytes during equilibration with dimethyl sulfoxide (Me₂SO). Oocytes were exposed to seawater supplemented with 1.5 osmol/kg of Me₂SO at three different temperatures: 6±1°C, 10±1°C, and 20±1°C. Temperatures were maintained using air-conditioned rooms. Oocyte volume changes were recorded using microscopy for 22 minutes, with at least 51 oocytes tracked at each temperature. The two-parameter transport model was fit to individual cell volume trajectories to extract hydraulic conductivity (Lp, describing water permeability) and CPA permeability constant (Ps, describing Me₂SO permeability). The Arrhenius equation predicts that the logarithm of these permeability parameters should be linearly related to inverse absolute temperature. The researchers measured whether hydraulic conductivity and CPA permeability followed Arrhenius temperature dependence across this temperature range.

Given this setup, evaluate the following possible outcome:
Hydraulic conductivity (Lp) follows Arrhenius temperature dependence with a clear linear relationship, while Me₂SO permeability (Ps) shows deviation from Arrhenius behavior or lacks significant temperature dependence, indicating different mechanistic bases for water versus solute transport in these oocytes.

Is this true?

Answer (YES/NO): NO